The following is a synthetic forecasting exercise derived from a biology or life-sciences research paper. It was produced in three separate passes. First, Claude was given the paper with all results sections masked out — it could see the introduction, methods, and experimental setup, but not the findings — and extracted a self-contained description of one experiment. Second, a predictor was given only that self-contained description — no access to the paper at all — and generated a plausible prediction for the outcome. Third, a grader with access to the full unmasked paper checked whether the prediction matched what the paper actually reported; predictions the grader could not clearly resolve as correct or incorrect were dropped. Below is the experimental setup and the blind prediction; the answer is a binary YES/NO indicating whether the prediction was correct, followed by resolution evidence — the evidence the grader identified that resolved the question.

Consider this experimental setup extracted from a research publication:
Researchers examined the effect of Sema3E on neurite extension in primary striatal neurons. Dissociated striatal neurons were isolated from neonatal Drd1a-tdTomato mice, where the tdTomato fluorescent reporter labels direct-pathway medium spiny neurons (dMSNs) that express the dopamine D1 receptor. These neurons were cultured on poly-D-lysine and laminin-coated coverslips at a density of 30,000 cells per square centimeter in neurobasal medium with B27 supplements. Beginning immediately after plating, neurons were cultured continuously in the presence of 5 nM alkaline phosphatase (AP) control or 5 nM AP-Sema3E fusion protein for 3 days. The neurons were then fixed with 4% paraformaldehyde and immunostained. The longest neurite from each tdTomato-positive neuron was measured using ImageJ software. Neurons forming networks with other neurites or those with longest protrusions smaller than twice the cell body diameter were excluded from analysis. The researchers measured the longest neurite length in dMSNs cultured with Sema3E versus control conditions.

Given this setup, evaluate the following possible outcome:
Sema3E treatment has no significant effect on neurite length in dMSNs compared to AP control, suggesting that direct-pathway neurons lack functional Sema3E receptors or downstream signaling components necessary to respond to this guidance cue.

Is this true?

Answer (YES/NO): NO